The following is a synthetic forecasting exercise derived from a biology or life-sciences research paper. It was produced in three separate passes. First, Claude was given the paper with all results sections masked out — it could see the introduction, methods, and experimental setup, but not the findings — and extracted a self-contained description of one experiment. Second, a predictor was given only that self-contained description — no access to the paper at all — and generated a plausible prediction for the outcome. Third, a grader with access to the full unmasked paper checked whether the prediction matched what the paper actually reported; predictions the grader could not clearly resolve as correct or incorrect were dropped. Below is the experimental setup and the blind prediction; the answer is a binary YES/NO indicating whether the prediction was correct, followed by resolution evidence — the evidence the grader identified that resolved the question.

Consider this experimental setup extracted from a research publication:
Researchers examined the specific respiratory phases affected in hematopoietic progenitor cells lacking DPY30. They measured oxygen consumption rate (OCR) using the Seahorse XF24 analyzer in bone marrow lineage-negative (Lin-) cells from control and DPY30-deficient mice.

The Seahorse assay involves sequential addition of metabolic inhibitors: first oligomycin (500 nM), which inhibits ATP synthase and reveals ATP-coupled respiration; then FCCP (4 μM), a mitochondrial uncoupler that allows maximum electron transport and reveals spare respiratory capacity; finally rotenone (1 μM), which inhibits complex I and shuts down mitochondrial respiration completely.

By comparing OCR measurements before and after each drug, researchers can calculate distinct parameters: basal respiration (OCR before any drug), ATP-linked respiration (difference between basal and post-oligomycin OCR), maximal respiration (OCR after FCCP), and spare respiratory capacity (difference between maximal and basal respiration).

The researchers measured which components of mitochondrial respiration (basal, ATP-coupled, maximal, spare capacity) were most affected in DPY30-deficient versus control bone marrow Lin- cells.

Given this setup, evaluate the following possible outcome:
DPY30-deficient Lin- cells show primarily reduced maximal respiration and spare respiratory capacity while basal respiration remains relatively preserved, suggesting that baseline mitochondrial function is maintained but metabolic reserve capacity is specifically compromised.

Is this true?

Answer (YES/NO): NO